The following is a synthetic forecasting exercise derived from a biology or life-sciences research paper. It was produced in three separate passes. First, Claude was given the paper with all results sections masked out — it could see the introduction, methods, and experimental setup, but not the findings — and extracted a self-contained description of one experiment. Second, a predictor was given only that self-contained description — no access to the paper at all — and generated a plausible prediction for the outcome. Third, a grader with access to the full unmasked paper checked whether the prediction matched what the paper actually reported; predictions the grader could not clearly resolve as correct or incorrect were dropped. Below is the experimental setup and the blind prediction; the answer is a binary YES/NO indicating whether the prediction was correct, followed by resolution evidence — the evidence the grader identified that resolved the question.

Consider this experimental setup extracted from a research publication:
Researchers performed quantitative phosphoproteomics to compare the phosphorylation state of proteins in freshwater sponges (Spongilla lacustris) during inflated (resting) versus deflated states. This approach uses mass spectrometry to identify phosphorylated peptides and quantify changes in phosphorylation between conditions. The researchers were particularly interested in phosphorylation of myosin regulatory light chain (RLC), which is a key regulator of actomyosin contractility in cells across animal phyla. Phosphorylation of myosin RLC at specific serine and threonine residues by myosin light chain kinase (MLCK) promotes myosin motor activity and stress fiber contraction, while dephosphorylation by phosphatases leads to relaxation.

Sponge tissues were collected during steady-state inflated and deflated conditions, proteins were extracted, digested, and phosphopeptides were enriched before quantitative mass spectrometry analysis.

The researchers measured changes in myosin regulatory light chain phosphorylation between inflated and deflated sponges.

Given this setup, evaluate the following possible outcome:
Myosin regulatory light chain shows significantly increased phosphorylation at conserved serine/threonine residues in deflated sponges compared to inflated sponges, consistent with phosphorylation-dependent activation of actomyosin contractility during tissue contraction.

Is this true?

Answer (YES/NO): NO